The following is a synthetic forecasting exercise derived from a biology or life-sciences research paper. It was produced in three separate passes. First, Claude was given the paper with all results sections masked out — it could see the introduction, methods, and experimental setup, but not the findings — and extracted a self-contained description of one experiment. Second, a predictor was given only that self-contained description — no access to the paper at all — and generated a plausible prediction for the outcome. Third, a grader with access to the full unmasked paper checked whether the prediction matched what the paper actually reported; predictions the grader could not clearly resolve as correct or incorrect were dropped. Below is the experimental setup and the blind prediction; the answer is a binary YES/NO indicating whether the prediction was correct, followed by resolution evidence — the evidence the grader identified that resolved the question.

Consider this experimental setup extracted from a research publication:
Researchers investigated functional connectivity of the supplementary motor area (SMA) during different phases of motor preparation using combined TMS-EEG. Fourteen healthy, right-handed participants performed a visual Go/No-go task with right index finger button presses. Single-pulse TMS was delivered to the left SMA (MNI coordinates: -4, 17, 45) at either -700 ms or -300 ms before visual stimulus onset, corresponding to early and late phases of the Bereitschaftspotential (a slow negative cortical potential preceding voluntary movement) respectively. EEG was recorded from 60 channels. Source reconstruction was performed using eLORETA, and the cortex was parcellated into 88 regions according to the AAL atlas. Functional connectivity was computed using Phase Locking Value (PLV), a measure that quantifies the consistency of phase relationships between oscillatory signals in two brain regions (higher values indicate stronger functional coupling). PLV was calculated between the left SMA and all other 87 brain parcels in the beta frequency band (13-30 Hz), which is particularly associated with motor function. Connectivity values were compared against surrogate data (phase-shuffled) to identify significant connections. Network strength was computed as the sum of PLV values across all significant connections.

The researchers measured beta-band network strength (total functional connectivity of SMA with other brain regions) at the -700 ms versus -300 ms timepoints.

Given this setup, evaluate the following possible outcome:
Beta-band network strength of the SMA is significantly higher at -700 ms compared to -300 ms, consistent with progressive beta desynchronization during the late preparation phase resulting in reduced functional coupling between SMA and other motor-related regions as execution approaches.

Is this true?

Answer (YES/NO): NO